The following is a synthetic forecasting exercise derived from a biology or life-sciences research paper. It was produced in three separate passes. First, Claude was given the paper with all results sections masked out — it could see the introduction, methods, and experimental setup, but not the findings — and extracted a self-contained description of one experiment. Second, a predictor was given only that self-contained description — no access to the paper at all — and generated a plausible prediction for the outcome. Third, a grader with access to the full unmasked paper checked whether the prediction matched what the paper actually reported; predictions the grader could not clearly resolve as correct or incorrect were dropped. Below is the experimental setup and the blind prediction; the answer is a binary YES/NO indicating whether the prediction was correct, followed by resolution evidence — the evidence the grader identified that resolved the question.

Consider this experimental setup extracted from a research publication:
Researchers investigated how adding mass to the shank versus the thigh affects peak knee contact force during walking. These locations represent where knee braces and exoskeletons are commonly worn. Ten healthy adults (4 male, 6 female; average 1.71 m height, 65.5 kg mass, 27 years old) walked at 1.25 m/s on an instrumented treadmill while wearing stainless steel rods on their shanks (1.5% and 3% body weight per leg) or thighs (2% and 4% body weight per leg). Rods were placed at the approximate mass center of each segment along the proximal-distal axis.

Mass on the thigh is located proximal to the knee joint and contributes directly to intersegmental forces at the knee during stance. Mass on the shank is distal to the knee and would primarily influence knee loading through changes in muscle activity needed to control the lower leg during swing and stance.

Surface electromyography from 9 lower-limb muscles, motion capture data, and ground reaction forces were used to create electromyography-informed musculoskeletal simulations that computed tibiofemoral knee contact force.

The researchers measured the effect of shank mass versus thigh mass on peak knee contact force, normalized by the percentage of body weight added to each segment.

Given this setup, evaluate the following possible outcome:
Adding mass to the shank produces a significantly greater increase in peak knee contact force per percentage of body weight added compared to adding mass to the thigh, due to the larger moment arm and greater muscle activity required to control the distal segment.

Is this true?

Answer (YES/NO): NO